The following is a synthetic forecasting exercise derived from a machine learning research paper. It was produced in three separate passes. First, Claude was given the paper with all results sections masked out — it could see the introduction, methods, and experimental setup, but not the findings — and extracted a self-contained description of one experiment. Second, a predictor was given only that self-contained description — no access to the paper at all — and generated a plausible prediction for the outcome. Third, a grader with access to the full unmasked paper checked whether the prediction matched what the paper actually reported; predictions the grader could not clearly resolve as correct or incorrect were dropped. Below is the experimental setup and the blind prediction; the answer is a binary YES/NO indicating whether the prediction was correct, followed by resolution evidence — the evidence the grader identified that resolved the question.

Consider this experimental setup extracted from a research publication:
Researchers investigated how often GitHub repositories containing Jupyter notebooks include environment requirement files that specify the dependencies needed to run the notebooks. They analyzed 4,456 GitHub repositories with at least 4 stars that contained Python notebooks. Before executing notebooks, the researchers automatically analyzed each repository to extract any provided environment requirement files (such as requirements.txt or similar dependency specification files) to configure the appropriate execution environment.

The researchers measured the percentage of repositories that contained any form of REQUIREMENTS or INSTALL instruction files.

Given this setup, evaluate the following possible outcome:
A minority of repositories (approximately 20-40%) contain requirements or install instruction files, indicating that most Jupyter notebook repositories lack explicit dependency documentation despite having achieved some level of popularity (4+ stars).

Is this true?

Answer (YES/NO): YES